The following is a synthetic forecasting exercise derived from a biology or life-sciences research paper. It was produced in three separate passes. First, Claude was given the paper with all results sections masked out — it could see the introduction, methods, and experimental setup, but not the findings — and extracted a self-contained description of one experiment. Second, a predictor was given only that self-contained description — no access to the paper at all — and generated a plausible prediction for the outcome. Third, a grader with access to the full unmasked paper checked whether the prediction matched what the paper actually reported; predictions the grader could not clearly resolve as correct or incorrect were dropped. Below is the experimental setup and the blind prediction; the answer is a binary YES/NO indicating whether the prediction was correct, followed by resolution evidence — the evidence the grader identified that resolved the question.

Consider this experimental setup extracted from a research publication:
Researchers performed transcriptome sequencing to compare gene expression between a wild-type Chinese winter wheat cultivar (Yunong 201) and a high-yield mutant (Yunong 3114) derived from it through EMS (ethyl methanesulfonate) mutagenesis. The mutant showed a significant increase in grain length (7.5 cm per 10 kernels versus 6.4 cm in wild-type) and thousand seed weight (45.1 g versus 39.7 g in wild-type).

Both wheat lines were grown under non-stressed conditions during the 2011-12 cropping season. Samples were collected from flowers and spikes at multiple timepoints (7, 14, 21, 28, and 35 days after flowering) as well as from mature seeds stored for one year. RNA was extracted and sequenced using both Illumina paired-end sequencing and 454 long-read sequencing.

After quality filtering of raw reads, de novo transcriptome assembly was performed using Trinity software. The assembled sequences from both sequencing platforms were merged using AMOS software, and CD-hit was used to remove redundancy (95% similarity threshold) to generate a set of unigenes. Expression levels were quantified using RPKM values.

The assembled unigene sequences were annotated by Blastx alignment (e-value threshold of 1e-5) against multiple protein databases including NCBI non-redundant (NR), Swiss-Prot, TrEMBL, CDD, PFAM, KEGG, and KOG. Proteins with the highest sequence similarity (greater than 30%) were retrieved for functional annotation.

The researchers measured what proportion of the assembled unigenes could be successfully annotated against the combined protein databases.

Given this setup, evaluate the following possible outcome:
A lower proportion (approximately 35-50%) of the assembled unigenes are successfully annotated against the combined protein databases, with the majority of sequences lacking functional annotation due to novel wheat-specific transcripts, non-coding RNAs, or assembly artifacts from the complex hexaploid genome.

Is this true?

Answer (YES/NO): NO